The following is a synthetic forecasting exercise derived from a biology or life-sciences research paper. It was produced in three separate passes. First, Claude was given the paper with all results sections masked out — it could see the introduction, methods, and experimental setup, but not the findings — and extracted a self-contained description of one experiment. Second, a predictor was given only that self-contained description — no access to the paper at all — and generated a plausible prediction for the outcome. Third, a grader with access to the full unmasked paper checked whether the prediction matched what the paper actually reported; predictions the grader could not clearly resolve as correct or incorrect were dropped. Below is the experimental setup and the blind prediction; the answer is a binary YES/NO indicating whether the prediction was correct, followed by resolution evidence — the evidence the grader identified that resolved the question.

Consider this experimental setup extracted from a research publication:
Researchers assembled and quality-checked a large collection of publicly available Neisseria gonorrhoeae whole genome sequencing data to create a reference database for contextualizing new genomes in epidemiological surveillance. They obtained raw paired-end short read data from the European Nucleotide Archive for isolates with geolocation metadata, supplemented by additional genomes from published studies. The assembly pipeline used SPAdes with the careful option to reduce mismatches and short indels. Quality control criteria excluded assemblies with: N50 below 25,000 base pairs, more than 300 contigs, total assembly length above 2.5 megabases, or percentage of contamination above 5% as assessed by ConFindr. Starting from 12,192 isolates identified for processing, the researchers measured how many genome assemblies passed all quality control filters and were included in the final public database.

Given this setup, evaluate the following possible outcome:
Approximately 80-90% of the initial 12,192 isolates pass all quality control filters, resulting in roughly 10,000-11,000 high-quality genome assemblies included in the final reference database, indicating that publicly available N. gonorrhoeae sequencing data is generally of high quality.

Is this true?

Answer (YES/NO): NO